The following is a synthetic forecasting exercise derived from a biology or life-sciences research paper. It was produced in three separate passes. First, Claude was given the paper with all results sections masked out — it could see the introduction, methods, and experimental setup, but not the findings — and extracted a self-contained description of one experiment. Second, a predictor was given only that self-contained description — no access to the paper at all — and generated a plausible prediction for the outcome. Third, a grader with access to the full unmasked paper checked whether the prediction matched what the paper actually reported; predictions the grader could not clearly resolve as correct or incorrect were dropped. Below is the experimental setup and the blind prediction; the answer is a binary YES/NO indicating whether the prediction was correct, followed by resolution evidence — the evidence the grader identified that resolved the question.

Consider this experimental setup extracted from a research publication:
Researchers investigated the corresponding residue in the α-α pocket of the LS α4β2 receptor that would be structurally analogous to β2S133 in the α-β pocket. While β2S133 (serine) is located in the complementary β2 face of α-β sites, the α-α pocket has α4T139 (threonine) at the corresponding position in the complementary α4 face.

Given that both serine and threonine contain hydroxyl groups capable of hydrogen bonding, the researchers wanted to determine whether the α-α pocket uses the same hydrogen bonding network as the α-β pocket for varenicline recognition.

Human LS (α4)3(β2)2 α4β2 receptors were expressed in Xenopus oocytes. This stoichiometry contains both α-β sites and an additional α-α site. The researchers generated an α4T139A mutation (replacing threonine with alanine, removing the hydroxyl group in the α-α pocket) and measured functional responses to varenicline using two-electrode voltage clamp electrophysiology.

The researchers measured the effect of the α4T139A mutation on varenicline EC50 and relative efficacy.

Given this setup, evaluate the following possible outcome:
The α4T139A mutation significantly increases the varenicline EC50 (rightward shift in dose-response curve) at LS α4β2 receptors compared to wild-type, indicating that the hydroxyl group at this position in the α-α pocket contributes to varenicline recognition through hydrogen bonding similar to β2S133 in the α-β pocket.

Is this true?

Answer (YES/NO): YES